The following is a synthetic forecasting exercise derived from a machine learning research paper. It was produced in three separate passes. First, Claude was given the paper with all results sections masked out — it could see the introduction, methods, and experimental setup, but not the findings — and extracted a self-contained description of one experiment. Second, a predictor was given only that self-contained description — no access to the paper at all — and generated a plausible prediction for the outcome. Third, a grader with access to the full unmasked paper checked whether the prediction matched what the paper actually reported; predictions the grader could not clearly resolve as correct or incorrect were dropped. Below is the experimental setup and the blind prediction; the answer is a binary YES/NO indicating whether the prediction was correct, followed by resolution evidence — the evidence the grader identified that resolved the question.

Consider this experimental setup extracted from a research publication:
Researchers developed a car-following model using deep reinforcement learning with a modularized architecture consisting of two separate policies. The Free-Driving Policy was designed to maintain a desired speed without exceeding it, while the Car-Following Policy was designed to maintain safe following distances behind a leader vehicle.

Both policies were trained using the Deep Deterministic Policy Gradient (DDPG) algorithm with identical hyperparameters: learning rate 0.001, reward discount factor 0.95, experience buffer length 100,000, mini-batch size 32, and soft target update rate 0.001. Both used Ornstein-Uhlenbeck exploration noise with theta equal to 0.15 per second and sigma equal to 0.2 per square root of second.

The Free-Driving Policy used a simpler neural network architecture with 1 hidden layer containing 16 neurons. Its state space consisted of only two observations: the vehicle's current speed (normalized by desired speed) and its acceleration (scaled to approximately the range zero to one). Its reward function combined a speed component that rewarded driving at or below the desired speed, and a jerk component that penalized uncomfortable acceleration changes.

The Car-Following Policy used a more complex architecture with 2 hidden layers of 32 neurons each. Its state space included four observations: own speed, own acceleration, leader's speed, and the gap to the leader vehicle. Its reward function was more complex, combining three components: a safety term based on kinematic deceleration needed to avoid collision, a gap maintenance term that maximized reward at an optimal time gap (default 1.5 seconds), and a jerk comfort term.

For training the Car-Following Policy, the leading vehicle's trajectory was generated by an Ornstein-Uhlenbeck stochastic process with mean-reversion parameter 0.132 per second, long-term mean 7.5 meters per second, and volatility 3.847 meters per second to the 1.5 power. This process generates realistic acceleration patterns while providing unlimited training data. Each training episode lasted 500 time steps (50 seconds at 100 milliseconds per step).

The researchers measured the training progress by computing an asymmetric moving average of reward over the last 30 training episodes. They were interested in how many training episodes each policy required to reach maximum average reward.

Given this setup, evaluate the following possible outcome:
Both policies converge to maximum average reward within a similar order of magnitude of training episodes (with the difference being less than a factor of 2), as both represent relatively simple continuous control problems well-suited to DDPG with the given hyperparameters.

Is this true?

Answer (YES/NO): NO